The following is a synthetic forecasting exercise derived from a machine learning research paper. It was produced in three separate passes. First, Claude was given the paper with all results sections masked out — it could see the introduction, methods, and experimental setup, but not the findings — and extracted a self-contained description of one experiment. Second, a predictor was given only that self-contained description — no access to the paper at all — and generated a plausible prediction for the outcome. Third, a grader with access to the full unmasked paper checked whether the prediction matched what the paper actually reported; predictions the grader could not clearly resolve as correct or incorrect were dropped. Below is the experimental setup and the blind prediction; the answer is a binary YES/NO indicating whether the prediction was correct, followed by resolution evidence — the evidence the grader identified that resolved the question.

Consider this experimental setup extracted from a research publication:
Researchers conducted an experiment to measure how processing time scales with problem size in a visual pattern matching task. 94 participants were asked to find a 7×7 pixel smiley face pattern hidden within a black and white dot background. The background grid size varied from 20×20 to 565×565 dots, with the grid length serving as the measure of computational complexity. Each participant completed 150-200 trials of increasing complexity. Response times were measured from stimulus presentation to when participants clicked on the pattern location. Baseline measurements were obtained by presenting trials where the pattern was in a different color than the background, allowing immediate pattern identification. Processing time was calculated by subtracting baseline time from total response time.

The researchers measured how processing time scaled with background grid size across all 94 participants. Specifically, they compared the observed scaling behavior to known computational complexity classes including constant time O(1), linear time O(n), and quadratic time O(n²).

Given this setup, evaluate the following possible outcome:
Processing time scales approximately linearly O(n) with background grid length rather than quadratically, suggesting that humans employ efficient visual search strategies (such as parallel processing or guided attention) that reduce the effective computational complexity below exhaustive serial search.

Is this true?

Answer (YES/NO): NO